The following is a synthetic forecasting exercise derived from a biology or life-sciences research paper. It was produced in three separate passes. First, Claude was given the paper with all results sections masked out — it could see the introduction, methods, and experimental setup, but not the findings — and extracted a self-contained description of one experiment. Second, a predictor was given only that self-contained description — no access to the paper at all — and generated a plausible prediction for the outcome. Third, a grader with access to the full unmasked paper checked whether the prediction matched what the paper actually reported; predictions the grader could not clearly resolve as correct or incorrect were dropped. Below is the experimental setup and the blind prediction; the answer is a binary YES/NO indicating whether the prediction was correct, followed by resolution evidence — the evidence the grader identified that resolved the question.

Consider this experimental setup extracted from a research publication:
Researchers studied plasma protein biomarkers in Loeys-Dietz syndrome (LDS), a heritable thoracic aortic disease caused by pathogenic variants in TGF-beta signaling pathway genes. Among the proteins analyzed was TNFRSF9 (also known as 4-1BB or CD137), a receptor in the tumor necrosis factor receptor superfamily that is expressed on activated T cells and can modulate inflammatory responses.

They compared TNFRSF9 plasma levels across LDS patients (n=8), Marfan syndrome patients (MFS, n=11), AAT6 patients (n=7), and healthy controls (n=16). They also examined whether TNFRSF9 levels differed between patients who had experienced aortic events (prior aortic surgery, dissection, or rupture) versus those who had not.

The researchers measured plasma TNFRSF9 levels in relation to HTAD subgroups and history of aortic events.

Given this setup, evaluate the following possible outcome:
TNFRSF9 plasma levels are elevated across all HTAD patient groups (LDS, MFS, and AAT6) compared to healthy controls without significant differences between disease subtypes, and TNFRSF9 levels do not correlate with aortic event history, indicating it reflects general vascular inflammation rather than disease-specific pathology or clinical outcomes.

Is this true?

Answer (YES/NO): NO